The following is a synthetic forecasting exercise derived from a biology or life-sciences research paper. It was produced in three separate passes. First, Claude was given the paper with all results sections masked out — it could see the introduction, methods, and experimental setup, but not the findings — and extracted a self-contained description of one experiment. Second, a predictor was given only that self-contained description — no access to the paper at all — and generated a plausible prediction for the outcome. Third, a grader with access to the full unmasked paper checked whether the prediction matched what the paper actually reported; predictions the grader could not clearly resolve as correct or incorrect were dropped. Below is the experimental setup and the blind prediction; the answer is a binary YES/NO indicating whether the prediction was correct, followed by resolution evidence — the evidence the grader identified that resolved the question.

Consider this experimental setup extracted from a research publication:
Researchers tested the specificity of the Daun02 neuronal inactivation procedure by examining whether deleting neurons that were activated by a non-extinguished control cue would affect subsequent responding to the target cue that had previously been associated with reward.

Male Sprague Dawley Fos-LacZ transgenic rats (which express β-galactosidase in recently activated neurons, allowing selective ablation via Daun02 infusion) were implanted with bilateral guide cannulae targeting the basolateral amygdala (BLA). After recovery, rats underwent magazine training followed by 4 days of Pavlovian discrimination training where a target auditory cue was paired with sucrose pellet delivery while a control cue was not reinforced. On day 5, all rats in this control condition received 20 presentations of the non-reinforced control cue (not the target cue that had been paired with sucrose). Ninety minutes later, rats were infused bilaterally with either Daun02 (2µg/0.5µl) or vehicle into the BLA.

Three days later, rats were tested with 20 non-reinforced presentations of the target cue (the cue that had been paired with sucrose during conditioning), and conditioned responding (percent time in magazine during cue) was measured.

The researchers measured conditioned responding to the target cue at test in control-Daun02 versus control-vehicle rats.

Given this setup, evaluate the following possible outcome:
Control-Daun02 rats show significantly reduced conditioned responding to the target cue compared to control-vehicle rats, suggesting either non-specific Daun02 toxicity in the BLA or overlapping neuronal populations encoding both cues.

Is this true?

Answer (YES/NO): NO